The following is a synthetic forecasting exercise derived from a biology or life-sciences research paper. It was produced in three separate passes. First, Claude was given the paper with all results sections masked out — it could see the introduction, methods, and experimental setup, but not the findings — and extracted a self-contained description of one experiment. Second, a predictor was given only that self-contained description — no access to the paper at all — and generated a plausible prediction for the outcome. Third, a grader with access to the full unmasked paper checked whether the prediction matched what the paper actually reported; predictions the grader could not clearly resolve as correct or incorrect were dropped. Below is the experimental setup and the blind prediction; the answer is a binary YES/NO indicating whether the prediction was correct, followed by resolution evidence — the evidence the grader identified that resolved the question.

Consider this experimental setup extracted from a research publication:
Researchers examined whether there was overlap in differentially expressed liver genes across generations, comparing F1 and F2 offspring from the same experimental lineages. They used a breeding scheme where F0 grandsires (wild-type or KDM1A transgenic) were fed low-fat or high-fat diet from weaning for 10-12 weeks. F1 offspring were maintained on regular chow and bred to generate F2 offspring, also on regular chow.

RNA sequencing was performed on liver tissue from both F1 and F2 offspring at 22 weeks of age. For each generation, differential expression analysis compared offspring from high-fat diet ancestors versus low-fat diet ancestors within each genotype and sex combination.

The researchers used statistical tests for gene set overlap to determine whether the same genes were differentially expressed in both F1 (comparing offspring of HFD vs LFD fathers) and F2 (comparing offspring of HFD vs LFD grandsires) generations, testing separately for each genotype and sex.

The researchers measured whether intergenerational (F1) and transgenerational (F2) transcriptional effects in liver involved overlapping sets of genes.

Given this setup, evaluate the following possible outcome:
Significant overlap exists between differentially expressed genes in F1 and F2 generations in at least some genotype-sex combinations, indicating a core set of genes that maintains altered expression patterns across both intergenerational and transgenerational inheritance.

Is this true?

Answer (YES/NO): NO